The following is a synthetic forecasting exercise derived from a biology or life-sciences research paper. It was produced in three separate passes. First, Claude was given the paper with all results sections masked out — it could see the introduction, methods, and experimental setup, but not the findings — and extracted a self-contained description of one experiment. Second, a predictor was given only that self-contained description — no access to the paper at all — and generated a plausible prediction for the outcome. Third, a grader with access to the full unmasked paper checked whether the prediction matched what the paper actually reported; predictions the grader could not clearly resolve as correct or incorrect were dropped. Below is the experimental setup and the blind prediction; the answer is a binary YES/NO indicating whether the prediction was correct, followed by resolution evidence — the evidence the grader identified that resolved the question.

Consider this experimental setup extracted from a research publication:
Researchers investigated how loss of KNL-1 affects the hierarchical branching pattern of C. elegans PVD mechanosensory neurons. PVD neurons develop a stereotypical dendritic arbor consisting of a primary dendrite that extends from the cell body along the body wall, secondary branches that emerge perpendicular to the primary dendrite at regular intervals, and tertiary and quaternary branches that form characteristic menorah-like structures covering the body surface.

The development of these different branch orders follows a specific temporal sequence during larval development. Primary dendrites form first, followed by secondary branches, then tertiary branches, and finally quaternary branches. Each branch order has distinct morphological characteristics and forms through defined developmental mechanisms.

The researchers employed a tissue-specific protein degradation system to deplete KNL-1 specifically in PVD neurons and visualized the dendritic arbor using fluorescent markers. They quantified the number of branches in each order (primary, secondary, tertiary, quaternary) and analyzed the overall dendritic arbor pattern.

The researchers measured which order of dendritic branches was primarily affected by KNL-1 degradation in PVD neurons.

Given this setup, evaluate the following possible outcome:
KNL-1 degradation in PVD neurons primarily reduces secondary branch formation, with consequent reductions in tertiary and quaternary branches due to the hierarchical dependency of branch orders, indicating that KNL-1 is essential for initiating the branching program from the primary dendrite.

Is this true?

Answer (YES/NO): NO